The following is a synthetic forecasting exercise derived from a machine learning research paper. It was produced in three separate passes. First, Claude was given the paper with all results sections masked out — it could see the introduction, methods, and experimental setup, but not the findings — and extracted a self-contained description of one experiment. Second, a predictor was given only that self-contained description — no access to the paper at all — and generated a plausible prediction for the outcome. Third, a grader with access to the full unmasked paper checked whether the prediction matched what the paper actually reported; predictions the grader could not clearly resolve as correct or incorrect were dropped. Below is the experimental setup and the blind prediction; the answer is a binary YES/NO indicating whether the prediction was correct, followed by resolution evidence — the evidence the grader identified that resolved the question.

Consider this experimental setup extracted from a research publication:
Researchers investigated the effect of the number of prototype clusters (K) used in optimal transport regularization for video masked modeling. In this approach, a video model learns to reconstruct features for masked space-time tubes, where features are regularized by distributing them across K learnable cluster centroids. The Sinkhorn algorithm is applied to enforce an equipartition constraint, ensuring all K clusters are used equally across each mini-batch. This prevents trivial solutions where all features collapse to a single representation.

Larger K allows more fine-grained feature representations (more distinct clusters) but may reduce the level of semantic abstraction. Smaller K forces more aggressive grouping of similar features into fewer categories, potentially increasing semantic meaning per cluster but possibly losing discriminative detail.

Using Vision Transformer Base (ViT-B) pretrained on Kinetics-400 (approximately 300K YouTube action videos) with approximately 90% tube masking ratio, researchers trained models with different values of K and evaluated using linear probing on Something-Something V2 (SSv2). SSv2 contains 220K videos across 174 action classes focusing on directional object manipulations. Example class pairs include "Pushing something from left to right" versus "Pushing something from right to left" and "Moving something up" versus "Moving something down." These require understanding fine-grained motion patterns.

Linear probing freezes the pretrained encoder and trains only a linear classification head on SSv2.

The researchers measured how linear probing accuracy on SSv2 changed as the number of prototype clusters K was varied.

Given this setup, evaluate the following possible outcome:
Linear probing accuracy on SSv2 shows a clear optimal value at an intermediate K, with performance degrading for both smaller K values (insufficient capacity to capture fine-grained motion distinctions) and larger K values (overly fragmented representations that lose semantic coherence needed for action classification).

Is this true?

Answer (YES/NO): YES